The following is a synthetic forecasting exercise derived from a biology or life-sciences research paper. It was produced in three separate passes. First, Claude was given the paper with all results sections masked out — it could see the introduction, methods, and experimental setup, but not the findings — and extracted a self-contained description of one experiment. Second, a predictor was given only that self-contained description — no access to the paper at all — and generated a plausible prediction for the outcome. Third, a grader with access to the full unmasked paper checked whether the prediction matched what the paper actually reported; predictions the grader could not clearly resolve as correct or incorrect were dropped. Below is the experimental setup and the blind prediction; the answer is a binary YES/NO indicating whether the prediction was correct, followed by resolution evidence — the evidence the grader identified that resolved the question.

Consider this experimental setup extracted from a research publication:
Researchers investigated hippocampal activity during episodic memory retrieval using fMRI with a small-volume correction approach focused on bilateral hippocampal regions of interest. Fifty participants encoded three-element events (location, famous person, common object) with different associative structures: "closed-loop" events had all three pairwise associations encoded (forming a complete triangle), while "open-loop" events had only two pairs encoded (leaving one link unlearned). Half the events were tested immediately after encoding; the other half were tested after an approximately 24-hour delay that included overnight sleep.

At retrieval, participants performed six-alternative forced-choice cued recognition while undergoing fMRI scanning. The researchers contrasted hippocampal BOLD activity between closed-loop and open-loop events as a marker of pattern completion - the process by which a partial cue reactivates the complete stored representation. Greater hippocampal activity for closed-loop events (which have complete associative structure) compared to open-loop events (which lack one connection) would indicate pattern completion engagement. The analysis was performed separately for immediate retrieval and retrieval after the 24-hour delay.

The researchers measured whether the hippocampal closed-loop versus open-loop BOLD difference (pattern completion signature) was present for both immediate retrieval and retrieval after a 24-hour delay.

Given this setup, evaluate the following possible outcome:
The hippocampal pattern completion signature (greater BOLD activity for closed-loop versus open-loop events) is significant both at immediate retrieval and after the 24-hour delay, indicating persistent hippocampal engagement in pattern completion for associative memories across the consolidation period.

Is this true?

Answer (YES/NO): YES